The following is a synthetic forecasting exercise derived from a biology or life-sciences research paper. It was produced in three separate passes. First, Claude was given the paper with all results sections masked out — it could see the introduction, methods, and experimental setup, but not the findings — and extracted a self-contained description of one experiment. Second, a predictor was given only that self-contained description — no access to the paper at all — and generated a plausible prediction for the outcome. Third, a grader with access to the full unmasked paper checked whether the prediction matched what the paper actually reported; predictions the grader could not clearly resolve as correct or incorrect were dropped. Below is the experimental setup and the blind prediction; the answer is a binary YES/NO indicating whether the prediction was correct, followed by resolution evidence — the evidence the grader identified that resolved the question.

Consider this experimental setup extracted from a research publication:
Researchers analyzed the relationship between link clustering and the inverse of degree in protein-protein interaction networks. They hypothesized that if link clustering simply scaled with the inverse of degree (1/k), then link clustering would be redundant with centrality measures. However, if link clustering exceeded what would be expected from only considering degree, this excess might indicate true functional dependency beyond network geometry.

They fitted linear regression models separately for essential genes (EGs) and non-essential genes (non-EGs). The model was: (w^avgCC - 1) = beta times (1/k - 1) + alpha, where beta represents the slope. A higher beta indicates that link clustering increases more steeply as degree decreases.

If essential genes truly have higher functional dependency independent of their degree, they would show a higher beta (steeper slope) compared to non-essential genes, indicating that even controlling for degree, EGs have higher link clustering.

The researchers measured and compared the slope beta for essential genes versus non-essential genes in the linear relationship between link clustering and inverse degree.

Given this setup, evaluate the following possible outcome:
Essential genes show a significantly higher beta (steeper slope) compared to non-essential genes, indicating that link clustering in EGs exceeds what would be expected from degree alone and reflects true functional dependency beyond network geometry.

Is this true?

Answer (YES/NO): YES